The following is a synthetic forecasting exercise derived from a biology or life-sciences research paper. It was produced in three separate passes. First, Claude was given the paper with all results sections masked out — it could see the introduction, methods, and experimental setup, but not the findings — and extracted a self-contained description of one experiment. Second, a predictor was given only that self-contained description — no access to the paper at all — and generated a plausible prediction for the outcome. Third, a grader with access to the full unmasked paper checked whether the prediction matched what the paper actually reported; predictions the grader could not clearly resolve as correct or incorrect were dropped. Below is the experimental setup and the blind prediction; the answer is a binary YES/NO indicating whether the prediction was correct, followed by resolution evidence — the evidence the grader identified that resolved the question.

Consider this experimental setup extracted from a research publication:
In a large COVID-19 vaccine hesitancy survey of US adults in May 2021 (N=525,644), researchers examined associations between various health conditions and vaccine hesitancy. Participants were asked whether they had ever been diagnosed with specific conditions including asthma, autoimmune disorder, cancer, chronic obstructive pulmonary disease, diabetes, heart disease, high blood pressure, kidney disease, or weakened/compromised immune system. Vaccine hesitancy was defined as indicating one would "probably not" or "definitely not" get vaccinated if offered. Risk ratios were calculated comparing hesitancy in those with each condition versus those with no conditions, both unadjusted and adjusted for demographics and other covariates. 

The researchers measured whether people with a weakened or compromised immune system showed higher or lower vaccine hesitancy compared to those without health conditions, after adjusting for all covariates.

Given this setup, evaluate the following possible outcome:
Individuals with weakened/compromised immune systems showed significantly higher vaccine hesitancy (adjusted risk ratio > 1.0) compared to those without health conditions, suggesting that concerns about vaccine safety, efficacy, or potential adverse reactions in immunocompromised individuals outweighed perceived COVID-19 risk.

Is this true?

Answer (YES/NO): YES